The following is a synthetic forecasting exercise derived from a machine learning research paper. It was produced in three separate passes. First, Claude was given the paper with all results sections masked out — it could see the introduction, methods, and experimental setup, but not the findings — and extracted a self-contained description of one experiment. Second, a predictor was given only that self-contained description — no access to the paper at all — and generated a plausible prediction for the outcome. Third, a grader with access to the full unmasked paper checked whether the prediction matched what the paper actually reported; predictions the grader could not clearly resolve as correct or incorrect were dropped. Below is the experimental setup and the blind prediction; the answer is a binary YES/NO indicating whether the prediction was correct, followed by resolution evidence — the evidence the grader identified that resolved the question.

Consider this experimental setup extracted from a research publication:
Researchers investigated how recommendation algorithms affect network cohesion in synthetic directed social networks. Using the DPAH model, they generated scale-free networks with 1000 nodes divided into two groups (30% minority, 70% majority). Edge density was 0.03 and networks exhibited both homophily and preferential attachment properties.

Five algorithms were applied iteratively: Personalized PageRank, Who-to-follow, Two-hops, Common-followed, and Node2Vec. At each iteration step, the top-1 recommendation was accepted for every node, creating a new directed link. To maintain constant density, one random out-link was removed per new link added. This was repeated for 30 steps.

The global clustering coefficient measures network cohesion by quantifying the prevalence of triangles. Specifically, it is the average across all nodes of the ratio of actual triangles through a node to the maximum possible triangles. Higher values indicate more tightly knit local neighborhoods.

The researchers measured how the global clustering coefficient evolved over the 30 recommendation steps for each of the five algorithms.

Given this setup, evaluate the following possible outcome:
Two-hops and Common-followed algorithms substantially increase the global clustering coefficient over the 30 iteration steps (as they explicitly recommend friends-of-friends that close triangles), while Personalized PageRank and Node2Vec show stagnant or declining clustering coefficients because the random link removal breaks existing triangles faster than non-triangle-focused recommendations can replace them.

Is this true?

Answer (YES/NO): NO